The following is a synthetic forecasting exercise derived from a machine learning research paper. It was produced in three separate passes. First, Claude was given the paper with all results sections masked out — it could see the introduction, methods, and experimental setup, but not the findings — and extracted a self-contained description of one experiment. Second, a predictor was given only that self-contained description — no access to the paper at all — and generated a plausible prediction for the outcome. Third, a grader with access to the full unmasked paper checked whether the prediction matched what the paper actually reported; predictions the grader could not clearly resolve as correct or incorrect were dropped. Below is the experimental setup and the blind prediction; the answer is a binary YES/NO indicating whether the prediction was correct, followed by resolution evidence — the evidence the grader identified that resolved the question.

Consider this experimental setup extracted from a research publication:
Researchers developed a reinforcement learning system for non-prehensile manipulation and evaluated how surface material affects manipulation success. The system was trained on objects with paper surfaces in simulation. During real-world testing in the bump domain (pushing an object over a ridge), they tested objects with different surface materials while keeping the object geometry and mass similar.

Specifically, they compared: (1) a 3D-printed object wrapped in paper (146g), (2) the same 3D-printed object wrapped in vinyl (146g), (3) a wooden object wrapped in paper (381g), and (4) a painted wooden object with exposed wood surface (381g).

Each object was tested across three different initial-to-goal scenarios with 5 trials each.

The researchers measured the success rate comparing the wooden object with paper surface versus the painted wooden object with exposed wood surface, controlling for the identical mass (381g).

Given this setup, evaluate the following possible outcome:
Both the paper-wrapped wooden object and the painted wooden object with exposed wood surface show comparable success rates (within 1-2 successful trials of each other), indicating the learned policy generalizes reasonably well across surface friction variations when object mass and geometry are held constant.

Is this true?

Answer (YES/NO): YES